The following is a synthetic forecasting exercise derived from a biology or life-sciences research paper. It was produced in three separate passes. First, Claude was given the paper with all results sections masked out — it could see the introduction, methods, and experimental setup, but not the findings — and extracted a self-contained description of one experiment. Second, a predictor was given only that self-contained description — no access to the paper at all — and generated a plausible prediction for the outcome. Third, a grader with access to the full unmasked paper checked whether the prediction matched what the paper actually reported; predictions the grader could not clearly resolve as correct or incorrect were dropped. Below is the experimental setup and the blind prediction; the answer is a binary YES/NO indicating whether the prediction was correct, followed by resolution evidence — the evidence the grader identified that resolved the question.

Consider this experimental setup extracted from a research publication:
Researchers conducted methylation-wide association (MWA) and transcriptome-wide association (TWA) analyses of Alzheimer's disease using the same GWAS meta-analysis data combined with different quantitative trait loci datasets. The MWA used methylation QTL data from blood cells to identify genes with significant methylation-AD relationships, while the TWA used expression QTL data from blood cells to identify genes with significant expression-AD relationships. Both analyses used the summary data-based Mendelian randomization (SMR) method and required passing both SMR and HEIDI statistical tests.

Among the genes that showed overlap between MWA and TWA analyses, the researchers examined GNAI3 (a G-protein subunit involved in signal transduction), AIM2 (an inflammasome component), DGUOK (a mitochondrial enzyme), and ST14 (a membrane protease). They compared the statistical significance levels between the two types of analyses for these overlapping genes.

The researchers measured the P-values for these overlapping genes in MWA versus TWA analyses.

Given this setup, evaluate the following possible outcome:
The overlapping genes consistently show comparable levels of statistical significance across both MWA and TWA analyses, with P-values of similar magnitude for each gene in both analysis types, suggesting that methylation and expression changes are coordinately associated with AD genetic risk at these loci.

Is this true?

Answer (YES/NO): NO